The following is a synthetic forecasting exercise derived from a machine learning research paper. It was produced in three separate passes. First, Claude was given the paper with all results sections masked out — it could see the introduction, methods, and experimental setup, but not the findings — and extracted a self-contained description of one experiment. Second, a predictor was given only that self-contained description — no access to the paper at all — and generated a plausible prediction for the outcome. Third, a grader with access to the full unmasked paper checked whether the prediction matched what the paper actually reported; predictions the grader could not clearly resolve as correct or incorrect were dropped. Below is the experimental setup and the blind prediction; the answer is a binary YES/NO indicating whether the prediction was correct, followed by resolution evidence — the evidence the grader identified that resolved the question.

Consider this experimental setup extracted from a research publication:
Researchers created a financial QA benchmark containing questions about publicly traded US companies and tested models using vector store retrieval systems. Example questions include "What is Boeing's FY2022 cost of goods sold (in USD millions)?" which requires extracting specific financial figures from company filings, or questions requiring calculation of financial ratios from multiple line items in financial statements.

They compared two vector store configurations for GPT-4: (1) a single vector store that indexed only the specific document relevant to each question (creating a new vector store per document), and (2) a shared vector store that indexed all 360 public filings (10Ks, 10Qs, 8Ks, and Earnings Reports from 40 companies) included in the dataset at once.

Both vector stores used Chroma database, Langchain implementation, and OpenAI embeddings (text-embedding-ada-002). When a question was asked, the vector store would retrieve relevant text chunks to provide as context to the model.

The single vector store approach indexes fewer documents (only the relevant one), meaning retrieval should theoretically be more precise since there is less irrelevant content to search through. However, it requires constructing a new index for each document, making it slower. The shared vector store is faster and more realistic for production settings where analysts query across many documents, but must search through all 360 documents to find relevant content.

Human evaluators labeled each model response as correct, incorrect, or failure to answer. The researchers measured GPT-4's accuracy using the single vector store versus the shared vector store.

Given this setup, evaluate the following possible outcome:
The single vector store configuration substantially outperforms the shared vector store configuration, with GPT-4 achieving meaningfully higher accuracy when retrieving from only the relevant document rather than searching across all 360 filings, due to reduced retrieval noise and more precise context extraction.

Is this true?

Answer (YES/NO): YES